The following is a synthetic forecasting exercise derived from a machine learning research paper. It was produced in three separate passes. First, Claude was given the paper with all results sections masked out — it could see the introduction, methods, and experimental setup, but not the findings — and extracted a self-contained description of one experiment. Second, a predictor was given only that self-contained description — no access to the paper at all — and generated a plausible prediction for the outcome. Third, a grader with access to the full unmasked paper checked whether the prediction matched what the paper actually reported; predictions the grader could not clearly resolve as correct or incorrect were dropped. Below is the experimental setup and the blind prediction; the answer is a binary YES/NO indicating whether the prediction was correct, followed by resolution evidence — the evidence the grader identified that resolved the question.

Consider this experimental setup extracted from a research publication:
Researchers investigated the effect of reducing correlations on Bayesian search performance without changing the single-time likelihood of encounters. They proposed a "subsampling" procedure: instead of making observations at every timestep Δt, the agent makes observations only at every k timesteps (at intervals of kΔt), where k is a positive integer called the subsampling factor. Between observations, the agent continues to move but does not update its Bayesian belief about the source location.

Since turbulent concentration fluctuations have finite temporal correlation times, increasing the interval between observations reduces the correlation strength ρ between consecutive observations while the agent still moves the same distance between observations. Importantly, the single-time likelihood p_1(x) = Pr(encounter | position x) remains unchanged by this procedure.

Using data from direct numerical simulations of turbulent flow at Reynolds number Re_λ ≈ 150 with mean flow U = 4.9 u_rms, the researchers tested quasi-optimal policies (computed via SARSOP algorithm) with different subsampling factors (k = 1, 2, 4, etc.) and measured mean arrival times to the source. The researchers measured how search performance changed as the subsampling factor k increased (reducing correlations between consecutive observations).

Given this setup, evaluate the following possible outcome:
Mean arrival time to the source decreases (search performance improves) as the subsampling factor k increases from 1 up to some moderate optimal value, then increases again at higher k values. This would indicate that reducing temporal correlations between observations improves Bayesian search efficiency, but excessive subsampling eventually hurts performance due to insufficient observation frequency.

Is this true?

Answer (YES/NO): NO